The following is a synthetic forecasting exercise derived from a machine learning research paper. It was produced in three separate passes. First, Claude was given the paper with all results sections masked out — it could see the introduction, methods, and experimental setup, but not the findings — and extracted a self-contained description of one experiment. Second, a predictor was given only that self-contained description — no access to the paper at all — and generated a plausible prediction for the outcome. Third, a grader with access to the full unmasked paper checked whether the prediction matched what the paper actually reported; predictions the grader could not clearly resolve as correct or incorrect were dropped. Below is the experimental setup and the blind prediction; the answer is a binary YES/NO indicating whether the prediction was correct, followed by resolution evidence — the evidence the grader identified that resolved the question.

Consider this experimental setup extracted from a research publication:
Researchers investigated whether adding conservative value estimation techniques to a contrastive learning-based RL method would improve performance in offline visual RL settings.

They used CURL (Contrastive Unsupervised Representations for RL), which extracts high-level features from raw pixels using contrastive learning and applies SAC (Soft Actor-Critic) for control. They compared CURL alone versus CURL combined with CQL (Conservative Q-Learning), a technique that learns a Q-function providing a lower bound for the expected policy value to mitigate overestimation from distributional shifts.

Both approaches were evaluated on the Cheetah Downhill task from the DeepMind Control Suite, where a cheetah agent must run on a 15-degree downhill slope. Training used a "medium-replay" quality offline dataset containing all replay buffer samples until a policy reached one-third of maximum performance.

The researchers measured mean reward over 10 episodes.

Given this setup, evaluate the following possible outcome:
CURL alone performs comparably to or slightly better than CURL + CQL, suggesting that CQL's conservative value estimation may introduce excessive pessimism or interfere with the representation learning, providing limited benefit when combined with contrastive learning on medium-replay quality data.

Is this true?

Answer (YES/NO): NO